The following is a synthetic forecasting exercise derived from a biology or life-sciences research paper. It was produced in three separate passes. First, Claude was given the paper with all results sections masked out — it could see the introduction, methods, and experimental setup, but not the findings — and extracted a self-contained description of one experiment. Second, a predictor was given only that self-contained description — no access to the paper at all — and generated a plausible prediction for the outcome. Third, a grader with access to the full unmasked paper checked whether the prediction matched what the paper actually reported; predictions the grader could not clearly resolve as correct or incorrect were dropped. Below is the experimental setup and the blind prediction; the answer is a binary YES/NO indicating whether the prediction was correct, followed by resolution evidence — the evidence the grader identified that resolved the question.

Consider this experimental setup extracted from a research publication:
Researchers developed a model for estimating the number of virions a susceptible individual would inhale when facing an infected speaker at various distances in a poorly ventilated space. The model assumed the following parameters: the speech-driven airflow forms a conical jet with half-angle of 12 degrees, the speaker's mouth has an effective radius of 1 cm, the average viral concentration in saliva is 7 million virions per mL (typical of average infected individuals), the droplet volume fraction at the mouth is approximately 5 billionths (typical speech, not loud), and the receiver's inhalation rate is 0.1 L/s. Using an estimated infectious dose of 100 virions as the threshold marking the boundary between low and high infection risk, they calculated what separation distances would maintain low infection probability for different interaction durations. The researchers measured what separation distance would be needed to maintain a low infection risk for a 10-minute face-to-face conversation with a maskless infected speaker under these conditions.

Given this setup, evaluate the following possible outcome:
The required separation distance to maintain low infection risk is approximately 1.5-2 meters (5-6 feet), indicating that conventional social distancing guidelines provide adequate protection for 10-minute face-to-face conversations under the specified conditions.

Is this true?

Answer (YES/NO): YES